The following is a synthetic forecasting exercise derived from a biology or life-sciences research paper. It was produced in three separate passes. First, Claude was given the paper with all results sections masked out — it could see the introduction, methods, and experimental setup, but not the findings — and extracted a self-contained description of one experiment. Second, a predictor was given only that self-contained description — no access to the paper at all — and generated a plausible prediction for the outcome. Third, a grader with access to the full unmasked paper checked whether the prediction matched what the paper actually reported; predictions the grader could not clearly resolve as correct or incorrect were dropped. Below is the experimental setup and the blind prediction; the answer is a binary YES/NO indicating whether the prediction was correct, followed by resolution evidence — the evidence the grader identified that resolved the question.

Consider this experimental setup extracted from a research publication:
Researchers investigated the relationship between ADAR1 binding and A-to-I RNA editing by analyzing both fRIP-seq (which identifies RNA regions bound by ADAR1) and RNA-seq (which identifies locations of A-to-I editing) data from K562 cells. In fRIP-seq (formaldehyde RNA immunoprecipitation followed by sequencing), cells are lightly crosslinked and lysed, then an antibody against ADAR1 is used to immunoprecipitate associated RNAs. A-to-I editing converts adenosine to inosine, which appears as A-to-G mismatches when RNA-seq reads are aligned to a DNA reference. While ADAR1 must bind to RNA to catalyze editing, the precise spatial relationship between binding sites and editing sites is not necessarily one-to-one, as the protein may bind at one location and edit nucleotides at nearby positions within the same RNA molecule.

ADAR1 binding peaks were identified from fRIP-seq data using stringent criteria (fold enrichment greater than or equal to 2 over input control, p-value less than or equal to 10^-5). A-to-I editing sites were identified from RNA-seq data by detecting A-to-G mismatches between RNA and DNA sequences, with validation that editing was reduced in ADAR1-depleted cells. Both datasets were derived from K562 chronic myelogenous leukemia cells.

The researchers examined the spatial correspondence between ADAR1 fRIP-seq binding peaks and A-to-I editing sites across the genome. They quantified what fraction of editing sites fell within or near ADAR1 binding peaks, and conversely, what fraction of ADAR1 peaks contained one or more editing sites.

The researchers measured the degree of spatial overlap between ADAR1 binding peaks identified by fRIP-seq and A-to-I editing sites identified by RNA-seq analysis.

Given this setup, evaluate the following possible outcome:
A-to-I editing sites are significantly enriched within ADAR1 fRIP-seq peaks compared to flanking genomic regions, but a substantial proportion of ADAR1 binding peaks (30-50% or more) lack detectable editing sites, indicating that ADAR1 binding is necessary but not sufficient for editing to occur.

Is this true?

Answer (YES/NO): NO